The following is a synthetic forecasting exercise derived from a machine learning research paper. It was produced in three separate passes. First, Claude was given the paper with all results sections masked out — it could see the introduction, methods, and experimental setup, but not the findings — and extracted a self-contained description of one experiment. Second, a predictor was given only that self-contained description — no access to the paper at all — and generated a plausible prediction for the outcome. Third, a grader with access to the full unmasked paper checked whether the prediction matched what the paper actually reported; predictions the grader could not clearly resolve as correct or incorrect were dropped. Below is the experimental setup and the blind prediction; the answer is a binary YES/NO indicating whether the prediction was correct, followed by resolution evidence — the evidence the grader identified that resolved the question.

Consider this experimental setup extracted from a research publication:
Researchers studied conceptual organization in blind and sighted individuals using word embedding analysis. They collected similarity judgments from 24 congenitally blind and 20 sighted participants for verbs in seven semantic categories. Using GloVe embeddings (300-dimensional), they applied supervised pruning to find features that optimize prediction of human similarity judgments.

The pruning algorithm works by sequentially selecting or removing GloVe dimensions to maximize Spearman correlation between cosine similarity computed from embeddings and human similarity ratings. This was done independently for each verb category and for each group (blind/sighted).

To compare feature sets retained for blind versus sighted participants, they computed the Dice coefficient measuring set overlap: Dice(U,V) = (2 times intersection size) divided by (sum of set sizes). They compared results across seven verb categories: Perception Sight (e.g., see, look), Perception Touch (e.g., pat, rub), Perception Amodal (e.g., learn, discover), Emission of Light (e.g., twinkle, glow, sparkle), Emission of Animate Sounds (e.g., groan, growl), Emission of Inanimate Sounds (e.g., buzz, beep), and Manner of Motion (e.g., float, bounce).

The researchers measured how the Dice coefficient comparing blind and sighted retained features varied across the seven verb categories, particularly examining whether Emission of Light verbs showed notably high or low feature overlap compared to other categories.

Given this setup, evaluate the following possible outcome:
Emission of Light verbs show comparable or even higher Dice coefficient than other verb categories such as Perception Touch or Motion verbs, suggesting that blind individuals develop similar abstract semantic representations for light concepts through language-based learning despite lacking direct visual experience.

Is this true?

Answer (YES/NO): YES